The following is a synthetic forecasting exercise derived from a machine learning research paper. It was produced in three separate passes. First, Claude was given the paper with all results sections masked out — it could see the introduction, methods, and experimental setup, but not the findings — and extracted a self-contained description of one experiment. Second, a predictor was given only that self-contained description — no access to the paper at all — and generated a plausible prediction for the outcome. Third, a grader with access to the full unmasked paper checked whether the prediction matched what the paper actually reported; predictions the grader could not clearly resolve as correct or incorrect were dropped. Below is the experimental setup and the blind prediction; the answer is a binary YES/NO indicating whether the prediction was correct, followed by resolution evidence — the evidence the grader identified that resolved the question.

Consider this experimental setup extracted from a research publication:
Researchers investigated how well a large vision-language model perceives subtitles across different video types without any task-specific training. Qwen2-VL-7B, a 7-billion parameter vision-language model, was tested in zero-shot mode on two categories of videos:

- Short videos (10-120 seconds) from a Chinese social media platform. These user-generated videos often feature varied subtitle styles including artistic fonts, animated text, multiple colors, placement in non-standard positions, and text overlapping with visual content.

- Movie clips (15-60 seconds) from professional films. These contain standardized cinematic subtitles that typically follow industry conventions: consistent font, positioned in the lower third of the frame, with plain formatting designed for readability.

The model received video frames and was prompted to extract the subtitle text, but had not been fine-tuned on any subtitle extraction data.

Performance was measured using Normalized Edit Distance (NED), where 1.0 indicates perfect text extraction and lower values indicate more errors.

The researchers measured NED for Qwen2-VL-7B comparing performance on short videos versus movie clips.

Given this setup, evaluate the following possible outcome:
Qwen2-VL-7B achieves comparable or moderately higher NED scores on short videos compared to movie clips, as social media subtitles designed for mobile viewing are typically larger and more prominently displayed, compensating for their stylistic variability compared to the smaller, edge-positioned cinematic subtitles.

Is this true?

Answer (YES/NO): NO